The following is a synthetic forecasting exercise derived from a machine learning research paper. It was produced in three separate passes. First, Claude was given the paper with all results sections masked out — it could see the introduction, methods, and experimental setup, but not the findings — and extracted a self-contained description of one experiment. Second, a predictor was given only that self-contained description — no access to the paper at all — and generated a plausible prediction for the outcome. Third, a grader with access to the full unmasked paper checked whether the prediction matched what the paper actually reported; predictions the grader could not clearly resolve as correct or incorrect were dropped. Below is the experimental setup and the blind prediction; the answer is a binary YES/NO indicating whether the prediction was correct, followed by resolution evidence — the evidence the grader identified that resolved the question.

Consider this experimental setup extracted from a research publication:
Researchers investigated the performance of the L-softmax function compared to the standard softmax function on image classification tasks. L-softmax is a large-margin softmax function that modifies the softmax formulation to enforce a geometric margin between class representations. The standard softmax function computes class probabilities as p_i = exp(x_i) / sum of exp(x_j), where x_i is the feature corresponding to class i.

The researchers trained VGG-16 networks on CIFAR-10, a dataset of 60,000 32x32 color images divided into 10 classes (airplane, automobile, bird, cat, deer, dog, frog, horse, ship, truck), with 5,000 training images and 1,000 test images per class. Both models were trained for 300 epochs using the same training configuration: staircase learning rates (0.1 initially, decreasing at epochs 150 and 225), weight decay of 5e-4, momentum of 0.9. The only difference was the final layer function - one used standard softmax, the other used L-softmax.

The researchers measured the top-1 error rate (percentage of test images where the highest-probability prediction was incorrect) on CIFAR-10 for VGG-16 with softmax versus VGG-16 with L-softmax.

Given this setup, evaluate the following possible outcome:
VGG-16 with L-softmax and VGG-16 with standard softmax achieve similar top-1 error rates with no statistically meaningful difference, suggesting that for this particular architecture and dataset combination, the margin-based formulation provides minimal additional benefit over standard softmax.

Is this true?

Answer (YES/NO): NO